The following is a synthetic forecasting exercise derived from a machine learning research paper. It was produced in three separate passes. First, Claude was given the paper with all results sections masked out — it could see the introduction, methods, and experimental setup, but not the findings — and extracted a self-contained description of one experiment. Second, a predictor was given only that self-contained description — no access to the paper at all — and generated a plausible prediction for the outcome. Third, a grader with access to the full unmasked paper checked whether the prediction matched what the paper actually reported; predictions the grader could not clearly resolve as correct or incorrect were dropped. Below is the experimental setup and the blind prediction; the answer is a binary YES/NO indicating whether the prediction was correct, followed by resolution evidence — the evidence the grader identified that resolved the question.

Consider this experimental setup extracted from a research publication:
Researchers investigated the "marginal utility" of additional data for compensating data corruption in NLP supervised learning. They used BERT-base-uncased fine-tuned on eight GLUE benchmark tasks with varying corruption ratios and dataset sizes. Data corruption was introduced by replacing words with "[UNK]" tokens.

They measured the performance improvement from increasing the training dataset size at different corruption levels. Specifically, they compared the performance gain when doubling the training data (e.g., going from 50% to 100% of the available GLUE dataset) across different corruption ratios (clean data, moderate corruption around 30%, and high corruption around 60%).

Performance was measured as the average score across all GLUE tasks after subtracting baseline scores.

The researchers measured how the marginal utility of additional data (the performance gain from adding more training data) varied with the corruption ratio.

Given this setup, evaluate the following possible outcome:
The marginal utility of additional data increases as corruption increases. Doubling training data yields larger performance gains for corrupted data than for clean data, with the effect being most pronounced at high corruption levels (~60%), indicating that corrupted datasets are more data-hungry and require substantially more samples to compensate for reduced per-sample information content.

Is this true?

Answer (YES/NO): NO